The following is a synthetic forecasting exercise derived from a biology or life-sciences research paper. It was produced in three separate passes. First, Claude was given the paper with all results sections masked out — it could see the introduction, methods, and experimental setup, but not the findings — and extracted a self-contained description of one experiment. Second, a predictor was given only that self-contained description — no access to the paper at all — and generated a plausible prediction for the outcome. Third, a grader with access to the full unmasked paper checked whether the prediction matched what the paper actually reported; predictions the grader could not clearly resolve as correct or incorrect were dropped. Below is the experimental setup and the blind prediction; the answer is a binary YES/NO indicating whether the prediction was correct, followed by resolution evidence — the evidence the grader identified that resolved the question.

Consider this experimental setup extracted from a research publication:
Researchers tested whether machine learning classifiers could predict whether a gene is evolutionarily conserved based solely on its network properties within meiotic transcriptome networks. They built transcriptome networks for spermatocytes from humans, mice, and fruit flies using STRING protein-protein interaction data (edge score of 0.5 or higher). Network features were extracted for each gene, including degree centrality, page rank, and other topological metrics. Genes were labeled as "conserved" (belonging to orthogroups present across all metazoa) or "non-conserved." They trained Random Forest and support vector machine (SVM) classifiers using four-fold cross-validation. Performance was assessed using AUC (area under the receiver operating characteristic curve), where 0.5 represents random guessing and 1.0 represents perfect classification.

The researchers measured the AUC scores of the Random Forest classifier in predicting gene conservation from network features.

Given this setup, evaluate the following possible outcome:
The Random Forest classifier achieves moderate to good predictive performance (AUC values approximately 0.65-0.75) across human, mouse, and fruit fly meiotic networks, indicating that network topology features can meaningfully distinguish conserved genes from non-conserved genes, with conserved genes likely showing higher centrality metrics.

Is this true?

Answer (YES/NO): NO